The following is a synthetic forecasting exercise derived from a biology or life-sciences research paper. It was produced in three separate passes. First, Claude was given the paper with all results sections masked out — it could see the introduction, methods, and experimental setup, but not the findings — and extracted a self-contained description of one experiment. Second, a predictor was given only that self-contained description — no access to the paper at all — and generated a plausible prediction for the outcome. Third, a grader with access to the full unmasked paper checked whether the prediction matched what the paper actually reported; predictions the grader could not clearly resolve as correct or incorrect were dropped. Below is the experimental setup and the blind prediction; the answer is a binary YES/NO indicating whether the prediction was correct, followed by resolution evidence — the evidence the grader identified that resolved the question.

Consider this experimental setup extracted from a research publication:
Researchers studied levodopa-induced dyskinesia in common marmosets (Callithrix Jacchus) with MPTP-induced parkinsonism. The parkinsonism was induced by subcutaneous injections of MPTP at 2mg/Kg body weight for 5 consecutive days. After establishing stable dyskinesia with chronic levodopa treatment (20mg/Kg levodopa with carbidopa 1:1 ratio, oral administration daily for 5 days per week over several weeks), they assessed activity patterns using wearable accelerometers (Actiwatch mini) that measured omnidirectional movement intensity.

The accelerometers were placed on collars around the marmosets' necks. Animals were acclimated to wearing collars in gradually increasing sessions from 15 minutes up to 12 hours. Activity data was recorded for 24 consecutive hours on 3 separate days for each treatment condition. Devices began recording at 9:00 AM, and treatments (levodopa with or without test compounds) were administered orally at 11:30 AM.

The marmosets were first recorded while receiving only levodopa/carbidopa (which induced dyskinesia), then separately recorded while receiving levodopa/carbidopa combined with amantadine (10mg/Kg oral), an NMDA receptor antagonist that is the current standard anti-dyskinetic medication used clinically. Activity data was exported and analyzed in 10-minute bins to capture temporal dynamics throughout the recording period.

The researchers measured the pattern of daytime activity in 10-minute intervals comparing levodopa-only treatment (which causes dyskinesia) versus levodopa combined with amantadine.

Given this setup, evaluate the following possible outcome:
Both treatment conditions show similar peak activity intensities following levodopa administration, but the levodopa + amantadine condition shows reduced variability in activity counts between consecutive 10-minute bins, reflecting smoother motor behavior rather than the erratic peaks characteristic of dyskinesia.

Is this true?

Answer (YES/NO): NO